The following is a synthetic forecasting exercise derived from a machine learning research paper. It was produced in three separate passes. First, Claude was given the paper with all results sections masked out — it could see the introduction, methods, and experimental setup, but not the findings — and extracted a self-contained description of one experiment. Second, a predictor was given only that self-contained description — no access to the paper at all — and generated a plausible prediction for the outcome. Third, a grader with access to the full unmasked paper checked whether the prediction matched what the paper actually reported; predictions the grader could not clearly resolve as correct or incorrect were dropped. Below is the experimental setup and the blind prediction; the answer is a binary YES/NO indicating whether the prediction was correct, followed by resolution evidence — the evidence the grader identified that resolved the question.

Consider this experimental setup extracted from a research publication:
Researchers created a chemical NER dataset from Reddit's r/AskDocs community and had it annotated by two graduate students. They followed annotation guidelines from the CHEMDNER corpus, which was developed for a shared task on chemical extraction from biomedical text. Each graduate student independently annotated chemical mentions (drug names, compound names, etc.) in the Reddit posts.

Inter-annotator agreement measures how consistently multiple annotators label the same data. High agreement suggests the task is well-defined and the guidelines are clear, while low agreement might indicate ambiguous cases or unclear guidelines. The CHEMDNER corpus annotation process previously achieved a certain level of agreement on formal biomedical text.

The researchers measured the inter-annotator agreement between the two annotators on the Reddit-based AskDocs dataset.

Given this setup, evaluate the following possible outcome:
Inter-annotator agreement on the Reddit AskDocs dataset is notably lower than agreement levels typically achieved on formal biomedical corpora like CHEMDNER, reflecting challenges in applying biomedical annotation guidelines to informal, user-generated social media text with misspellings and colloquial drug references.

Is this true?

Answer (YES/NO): NO